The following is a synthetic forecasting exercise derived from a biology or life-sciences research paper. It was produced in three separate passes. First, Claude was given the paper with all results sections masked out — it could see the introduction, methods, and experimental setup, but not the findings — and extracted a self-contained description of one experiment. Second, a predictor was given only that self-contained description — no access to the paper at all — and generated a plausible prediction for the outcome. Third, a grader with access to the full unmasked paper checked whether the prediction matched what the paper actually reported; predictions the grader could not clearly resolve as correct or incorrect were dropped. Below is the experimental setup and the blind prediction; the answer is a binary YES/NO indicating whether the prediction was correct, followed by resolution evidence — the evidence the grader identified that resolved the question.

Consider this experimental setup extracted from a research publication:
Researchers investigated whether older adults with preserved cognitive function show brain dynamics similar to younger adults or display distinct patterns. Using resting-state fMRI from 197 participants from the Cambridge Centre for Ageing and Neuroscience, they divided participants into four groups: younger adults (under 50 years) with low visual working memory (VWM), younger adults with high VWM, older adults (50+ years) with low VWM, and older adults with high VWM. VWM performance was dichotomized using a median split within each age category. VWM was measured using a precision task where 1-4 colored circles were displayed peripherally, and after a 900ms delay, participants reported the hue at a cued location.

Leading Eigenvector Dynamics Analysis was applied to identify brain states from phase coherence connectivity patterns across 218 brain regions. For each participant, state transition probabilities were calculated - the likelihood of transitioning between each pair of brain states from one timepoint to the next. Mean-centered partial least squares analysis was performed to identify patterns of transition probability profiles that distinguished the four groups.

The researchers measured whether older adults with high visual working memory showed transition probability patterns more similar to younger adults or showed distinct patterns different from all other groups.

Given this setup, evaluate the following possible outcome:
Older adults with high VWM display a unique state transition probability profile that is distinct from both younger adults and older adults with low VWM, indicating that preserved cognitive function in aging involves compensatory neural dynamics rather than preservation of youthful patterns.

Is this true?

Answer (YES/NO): YES